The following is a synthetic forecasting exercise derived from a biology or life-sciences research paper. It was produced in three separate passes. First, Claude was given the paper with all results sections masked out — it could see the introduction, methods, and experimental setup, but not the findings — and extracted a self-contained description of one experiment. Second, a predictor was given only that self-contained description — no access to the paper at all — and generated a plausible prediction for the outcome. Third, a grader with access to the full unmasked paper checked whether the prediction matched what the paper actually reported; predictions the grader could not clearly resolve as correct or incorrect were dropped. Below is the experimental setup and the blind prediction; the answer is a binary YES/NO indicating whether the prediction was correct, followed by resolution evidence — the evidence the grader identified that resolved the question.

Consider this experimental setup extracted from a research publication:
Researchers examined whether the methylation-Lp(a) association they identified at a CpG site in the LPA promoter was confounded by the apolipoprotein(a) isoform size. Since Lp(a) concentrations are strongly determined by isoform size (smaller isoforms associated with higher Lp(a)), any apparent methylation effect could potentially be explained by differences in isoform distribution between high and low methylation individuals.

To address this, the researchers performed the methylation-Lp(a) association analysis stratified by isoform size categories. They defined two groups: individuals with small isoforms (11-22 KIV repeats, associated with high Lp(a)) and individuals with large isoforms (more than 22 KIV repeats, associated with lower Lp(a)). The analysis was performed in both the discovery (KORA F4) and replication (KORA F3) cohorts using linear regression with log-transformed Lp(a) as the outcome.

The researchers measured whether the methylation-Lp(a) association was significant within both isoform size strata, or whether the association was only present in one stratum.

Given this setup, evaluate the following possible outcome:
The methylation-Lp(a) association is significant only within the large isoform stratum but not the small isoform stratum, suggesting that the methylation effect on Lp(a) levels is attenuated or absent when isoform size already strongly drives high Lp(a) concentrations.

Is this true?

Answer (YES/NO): NO